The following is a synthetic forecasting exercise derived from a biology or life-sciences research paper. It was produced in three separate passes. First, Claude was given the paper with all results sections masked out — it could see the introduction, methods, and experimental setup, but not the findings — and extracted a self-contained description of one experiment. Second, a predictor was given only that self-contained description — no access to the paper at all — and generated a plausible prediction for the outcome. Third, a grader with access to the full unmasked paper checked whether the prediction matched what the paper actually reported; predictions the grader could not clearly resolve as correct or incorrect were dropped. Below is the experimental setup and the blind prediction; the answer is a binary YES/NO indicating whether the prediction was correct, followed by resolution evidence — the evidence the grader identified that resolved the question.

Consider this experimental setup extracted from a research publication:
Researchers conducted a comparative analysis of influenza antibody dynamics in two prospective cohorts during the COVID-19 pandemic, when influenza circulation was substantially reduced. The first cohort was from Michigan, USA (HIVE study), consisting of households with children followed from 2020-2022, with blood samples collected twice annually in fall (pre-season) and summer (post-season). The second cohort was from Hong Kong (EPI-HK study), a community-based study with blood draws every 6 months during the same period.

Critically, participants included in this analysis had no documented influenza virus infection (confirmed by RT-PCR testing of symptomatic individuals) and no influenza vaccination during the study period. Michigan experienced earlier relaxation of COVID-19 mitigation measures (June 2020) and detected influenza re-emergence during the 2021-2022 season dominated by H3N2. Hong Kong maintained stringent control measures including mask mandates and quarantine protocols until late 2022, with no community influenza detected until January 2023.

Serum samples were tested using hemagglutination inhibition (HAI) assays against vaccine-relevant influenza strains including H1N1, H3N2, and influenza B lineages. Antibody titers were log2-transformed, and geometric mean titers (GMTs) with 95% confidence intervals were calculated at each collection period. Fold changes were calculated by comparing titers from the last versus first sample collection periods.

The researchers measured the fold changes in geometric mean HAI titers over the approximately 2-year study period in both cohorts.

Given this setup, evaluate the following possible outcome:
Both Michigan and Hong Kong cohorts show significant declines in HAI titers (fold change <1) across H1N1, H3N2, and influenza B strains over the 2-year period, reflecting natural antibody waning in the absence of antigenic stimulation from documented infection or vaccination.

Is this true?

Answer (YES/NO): NO